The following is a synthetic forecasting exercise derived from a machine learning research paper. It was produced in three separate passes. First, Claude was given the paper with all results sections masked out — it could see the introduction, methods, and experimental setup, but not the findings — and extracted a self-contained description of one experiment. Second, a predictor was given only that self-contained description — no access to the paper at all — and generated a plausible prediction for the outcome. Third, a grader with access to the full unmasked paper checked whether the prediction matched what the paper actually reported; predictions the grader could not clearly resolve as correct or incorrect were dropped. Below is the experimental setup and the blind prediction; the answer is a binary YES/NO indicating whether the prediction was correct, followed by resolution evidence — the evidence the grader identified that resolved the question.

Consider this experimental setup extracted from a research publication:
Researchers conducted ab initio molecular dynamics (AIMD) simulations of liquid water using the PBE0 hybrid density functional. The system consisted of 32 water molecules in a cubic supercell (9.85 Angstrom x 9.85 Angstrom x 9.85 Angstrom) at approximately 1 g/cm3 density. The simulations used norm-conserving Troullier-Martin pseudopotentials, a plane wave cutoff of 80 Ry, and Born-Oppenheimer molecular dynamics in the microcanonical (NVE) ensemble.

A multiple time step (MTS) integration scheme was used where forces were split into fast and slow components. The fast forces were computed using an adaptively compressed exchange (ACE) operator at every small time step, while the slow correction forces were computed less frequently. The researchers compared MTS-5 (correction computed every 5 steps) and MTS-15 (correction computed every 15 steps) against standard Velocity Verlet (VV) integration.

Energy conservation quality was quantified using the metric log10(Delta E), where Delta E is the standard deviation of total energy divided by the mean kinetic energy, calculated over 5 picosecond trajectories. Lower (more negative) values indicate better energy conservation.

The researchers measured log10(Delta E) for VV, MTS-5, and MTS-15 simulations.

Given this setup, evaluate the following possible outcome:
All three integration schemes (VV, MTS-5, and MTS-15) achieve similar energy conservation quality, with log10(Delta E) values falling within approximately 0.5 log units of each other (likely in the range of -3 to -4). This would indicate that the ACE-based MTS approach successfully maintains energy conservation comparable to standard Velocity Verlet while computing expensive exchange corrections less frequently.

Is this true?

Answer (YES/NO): NO